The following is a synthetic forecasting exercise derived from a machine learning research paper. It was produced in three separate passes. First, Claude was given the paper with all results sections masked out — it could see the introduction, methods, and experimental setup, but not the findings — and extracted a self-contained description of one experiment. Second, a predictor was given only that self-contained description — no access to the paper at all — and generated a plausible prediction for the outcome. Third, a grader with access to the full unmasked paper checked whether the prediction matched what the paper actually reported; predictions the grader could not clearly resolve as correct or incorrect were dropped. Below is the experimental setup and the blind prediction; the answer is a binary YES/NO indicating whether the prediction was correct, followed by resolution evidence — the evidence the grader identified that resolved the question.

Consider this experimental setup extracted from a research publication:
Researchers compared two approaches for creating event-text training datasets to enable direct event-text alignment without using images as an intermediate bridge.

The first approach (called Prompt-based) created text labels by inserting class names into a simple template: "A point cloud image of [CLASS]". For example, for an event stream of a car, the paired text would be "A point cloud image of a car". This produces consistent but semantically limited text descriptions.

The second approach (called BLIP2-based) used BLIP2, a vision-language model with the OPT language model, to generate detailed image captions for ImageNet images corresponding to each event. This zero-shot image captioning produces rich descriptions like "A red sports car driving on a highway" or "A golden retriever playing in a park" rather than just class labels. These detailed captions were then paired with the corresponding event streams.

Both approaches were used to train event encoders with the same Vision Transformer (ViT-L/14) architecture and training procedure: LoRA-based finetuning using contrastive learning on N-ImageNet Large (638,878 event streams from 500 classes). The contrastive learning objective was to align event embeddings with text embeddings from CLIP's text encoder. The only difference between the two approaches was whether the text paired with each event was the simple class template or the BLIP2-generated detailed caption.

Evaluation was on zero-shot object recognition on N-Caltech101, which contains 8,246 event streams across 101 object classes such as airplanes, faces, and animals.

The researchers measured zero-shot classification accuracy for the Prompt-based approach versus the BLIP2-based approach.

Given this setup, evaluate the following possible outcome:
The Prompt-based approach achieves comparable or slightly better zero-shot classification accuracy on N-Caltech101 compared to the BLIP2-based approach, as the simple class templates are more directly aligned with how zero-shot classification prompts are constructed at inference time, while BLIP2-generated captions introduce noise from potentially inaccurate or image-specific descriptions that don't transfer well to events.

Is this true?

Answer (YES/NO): NO